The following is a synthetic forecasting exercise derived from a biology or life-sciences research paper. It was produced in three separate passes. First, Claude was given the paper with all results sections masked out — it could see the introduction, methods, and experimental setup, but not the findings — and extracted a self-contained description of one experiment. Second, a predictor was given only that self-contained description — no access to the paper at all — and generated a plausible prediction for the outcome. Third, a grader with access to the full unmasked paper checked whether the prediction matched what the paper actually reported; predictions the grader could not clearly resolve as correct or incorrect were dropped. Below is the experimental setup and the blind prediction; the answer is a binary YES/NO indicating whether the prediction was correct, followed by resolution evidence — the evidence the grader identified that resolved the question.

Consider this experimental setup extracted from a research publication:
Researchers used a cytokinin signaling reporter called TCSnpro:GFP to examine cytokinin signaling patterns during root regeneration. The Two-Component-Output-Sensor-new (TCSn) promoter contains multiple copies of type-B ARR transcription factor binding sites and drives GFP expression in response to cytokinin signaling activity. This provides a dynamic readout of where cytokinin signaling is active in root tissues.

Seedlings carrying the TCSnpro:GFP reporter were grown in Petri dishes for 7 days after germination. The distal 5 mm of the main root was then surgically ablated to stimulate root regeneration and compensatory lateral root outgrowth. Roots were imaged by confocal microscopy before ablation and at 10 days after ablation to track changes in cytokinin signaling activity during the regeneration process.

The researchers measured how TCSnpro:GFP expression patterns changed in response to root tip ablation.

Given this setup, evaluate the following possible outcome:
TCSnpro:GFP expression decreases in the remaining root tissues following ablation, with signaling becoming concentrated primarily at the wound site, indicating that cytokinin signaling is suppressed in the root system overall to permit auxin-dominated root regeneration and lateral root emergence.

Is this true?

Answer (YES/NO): NO